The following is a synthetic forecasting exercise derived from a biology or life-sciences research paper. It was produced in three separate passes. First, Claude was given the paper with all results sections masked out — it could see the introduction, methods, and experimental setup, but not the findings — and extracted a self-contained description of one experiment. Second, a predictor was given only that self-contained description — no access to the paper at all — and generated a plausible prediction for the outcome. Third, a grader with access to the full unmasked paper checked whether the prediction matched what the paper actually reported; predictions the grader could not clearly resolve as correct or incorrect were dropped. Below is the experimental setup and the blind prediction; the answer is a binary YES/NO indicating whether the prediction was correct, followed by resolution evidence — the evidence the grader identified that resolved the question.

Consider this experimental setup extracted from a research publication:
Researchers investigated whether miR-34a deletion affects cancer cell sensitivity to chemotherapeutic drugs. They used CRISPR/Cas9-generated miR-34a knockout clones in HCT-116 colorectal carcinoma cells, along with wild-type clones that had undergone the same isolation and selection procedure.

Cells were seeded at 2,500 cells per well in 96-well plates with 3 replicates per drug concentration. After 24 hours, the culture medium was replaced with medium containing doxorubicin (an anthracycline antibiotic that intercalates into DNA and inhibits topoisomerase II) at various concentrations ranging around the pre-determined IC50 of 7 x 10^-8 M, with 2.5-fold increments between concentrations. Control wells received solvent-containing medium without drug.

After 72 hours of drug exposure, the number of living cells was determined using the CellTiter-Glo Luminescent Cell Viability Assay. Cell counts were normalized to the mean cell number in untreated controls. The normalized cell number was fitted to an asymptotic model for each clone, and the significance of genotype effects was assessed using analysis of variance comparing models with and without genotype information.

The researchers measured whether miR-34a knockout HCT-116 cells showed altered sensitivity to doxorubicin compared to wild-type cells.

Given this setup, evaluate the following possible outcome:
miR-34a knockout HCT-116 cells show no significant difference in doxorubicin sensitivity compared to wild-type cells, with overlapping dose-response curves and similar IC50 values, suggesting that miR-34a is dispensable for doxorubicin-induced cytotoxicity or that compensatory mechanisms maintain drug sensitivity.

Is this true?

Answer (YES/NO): YES